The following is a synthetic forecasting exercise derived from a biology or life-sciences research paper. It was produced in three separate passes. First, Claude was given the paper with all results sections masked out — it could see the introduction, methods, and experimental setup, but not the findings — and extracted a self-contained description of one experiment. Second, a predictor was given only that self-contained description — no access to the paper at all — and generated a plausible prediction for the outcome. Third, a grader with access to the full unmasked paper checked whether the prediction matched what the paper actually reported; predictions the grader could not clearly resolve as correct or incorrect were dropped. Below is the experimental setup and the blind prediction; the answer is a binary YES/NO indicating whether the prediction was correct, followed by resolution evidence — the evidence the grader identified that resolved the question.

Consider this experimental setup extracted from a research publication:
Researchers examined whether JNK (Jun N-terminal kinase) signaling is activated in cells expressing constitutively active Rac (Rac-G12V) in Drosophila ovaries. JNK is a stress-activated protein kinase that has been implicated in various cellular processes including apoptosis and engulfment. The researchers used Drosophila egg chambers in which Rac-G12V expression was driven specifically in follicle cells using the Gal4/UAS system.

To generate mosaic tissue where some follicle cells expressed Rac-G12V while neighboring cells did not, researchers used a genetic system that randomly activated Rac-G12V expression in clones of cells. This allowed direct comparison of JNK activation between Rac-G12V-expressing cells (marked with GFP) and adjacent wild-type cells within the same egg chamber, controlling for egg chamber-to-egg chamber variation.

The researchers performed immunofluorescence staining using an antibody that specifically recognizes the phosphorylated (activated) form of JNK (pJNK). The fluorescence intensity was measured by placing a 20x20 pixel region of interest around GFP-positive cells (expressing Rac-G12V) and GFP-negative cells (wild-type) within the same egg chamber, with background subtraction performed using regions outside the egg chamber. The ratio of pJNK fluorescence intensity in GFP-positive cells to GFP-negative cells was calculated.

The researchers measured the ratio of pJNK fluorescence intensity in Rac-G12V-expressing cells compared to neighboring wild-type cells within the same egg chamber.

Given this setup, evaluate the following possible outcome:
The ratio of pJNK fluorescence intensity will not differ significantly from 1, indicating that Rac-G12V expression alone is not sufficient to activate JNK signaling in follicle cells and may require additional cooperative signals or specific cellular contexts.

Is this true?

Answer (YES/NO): NO